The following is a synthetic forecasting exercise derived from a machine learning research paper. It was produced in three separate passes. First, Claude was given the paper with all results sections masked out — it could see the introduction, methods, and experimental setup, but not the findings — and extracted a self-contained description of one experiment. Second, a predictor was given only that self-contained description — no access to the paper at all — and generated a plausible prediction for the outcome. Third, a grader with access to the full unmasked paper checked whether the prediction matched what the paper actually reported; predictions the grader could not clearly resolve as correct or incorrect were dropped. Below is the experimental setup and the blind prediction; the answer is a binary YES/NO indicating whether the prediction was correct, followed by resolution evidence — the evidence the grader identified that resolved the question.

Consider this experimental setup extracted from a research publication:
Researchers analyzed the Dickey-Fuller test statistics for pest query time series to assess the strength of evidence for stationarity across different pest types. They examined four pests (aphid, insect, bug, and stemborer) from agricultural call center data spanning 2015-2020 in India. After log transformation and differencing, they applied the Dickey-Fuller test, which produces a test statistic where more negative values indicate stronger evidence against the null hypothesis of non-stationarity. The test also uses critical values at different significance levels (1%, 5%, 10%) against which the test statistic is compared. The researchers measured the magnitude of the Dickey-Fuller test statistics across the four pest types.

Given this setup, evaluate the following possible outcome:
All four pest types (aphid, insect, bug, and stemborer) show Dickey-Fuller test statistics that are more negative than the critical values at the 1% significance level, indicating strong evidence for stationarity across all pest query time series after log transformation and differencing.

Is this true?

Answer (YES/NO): NO